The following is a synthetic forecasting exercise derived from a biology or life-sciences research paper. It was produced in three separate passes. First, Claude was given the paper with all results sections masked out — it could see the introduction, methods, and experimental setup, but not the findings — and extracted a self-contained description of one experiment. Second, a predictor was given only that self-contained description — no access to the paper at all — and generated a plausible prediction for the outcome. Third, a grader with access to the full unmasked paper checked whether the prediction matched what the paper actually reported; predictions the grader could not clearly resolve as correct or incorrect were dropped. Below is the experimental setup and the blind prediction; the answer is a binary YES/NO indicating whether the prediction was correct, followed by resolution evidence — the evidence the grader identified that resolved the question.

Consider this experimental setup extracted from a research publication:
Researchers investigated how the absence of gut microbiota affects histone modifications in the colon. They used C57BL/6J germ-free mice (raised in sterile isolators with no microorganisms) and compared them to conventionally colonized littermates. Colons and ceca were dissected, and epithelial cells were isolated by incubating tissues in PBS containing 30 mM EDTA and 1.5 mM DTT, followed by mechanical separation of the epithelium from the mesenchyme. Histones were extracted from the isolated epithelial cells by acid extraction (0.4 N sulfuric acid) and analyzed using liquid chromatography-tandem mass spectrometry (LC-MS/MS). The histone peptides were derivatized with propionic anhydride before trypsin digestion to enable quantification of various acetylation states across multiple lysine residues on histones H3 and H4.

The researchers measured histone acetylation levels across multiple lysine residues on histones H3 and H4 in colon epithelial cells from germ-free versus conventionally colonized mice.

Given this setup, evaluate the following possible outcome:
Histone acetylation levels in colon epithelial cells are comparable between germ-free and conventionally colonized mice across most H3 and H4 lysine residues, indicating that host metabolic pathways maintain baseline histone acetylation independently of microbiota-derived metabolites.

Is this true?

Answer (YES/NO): NO